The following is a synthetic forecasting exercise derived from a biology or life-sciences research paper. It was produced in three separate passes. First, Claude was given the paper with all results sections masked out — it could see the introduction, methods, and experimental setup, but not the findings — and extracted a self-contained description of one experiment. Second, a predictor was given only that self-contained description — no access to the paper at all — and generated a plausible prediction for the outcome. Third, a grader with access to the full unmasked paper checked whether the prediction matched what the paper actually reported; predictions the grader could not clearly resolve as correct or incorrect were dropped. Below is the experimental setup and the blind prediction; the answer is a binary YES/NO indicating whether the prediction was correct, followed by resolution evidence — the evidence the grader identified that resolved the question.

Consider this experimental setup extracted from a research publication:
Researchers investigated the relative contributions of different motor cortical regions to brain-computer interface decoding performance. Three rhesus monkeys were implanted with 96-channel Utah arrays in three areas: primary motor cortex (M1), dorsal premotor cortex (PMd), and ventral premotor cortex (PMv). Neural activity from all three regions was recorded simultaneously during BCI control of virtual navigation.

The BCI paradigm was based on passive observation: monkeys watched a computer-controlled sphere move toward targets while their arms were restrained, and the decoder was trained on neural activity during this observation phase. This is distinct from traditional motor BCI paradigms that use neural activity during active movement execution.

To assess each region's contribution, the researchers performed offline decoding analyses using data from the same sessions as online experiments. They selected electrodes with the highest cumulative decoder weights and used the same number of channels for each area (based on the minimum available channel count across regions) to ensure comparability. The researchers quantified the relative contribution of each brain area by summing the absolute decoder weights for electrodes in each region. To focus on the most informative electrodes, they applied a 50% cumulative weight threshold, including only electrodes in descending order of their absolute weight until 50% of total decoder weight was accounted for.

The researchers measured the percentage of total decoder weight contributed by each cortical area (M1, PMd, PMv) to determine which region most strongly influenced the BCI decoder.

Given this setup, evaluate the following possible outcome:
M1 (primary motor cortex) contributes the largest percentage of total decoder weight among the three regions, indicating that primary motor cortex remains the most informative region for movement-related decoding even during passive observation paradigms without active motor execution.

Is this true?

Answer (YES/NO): NO